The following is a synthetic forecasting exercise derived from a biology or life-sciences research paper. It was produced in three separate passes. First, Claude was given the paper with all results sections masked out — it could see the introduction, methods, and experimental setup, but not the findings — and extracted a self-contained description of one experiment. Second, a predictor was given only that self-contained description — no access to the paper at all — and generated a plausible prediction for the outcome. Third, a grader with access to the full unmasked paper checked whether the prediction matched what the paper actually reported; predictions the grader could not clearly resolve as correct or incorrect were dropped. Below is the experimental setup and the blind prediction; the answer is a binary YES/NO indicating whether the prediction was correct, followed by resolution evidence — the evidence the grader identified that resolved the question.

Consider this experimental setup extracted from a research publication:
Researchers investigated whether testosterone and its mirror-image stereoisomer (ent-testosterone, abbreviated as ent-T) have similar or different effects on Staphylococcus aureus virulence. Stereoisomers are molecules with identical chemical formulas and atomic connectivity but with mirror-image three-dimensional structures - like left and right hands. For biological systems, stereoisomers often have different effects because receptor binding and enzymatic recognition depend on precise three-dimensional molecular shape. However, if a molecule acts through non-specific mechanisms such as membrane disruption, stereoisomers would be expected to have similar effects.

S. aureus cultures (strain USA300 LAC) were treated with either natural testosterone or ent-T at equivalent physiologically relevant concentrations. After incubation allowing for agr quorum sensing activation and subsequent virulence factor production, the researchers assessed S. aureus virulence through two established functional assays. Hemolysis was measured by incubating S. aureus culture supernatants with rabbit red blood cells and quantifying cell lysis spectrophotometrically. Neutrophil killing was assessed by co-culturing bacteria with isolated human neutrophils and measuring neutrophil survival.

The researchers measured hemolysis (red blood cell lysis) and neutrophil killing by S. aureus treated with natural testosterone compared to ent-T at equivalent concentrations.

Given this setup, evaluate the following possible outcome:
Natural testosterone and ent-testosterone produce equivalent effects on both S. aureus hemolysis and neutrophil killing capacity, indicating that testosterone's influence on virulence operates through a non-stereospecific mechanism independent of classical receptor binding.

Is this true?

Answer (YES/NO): NO